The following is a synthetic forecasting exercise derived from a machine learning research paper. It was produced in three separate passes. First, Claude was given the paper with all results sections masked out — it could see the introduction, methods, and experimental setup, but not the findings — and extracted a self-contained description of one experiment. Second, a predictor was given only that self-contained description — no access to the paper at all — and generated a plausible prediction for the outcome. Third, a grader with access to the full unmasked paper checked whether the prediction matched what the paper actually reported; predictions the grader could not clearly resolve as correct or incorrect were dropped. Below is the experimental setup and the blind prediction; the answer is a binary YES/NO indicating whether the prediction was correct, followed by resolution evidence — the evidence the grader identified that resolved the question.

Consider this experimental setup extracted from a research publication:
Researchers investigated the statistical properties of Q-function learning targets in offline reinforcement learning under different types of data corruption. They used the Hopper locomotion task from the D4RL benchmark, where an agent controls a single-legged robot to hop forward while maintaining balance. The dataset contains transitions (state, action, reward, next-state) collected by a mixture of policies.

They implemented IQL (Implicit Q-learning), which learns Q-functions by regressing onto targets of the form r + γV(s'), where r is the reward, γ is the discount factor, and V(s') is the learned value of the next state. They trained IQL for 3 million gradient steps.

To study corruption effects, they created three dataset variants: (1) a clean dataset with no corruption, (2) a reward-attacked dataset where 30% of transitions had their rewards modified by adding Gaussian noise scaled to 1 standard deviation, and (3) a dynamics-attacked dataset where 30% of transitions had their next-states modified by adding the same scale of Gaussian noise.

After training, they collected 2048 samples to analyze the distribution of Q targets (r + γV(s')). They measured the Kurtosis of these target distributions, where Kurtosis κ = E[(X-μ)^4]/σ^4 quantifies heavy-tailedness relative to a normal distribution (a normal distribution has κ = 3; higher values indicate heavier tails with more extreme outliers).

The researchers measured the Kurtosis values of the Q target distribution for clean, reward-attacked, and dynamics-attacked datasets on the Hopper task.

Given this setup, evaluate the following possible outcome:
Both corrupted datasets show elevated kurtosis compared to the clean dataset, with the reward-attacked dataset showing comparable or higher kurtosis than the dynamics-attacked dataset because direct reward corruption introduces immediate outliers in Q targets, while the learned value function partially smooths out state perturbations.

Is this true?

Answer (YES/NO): NO